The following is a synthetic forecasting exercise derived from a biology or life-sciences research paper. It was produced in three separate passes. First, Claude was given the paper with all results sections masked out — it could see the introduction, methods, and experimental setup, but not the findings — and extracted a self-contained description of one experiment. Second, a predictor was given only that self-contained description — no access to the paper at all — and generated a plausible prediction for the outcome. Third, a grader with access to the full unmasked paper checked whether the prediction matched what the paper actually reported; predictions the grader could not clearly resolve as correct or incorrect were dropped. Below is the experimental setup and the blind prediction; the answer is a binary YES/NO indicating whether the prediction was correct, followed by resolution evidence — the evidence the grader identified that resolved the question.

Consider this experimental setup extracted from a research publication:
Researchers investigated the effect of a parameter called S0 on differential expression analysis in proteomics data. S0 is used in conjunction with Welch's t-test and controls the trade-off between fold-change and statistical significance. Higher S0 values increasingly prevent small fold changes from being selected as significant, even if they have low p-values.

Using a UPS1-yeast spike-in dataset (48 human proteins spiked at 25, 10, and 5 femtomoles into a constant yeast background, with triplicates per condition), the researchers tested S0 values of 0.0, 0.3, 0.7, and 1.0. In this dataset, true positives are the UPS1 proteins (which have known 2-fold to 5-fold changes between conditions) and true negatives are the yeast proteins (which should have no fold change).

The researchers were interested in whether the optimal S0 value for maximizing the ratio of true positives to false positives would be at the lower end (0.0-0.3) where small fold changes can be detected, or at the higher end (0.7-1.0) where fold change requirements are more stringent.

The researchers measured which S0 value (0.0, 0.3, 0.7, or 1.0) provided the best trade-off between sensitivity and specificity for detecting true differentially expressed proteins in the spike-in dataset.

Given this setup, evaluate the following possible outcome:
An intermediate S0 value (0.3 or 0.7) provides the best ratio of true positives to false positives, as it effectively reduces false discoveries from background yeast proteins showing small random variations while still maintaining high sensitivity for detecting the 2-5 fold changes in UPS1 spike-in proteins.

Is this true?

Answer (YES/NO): NO